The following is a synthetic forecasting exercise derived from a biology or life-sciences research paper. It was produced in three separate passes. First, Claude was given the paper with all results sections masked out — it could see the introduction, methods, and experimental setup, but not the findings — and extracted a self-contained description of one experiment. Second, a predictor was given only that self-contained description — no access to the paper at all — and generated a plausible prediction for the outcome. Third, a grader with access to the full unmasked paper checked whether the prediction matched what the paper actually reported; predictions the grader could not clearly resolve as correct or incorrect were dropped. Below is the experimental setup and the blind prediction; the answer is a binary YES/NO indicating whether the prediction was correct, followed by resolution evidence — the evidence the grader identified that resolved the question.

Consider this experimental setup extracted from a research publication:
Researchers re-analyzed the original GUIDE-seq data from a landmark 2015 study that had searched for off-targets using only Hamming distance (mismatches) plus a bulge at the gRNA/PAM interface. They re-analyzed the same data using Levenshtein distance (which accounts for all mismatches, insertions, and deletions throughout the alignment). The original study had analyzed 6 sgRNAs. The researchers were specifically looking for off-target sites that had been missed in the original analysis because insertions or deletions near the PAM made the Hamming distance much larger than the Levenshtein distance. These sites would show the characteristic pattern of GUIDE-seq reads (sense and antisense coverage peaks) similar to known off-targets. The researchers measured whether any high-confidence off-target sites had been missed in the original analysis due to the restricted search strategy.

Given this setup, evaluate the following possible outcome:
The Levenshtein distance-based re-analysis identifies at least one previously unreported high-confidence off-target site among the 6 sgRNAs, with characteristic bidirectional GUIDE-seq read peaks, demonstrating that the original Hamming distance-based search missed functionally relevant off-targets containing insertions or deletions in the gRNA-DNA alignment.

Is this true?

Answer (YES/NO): YES